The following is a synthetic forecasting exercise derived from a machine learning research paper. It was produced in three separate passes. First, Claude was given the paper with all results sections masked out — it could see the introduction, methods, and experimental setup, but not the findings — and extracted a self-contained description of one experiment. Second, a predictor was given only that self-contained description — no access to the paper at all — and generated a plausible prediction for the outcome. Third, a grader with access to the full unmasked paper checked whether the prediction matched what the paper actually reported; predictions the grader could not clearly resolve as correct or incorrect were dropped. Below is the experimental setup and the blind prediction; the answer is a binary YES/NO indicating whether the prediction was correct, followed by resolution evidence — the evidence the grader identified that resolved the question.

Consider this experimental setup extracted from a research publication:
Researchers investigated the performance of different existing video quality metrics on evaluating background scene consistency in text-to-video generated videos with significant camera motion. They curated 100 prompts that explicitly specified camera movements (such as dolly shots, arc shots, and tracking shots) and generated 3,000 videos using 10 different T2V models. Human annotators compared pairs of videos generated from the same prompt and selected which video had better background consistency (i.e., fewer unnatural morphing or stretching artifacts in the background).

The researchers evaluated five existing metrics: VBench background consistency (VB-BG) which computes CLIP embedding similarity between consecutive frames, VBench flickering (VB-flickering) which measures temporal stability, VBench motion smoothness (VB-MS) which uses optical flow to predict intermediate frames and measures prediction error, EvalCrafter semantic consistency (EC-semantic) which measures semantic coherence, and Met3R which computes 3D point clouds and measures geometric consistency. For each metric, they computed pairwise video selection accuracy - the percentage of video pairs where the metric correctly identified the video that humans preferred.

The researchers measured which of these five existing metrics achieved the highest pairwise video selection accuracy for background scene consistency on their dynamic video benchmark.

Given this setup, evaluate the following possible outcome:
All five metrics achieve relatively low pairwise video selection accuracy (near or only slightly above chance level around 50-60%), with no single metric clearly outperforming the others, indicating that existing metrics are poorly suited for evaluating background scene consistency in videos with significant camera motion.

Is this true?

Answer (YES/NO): NO